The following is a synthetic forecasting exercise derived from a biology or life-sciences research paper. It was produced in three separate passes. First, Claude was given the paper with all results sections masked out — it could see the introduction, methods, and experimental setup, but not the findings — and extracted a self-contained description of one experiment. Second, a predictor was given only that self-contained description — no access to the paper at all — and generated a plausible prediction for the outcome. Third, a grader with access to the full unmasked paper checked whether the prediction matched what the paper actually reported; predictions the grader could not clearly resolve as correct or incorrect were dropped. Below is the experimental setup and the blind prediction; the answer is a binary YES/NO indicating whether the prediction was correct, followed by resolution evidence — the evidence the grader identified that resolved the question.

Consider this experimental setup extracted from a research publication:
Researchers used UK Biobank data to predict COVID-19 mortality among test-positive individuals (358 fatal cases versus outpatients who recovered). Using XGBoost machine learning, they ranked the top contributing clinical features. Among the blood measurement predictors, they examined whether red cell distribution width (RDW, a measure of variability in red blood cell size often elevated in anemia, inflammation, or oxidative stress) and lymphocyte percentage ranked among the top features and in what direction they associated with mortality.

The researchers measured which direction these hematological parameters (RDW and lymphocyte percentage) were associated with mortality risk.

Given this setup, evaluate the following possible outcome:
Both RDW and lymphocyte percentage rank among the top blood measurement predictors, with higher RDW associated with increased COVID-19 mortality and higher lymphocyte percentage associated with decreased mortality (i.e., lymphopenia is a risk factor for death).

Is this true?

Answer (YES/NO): YES